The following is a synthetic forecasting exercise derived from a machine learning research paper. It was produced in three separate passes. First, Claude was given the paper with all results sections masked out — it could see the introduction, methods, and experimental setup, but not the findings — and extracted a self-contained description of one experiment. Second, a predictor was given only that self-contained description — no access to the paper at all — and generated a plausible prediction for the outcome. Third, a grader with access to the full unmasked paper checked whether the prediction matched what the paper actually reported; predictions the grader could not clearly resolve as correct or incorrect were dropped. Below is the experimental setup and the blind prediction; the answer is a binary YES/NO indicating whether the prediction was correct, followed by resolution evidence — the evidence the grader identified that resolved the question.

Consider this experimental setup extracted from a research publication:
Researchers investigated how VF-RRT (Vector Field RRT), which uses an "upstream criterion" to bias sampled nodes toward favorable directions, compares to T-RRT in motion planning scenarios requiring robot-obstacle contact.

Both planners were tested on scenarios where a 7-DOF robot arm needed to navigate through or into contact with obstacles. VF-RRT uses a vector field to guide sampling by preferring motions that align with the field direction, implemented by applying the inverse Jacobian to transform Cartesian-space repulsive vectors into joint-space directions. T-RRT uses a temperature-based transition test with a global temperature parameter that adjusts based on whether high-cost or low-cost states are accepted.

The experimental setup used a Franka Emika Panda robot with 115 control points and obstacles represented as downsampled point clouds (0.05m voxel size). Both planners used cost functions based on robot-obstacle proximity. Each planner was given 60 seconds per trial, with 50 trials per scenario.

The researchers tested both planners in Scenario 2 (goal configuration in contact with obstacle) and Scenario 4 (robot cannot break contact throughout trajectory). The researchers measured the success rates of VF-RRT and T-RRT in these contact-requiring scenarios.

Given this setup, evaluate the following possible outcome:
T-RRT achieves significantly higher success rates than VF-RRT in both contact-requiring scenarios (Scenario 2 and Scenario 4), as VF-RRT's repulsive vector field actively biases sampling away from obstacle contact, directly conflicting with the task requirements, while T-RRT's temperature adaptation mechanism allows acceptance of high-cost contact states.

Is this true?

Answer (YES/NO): NO